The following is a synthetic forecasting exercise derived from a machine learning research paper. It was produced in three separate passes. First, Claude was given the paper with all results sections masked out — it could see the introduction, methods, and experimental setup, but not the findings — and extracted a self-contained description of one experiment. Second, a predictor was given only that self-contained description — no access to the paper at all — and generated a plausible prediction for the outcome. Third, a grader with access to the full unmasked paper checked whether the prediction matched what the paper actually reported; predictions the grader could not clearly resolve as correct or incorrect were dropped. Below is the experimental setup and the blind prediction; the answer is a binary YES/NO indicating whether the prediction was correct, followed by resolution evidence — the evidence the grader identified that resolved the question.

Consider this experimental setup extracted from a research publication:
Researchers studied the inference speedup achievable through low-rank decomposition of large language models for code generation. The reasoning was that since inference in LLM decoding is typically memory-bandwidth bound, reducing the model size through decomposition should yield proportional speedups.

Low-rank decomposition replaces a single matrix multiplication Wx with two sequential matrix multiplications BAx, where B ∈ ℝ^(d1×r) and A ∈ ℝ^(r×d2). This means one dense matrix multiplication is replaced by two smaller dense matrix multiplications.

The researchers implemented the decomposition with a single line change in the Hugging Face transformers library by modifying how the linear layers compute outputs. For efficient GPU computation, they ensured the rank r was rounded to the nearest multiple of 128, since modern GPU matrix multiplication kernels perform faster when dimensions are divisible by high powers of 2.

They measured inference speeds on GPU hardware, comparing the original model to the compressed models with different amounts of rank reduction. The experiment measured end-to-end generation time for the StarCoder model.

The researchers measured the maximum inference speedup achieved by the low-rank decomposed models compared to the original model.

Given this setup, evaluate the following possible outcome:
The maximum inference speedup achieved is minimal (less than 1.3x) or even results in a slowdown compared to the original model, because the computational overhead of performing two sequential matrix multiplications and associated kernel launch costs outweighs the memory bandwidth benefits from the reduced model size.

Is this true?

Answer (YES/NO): NO